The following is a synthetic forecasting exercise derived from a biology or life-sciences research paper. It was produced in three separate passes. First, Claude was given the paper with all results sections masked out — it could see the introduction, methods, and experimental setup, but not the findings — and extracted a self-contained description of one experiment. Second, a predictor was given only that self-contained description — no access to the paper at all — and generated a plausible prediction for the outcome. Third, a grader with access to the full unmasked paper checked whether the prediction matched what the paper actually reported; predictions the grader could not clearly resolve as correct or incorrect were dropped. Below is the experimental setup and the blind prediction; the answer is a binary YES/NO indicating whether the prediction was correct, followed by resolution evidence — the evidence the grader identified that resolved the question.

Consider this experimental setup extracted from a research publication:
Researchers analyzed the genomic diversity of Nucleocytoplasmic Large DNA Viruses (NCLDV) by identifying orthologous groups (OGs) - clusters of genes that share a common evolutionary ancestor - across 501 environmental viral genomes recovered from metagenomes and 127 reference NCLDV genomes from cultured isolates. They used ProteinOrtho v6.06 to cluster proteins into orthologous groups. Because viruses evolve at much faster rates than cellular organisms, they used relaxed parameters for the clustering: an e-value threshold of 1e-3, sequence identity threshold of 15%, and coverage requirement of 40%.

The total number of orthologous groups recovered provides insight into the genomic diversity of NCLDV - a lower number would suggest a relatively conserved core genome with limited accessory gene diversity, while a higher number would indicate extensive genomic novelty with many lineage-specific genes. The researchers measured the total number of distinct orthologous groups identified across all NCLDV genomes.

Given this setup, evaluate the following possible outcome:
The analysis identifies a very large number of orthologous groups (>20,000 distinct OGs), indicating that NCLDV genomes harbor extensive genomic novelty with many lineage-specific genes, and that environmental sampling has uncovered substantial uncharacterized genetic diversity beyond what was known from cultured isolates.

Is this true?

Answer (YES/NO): YES